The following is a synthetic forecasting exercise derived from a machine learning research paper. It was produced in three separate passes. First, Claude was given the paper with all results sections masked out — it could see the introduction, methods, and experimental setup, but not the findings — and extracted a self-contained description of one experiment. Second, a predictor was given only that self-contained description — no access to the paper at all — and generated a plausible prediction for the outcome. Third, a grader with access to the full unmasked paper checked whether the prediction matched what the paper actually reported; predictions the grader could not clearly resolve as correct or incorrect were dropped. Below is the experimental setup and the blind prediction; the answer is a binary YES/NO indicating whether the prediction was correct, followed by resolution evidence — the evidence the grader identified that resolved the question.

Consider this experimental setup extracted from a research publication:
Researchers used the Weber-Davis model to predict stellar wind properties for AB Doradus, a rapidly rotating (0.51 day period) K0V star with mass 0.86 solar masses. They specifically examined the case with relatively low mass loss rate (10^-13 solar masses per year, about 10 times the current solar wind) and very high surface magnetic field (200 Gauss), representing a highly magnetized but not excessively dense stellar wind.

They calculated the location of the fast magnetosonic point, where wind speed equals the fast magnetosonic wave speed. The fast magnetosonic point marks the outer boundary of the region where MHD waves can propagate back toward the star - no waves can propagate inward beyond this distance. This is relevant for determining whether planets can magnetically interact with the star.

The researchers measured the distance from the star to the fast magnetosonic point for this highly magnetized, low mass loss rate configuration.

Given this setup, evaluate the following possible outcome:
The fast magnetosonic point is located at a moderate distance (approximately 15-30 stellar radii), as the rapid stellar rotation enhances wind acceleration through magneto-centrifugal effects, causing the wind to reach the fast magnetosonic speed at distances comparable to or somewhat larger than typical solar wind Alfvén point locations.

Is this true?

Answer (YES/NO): NO